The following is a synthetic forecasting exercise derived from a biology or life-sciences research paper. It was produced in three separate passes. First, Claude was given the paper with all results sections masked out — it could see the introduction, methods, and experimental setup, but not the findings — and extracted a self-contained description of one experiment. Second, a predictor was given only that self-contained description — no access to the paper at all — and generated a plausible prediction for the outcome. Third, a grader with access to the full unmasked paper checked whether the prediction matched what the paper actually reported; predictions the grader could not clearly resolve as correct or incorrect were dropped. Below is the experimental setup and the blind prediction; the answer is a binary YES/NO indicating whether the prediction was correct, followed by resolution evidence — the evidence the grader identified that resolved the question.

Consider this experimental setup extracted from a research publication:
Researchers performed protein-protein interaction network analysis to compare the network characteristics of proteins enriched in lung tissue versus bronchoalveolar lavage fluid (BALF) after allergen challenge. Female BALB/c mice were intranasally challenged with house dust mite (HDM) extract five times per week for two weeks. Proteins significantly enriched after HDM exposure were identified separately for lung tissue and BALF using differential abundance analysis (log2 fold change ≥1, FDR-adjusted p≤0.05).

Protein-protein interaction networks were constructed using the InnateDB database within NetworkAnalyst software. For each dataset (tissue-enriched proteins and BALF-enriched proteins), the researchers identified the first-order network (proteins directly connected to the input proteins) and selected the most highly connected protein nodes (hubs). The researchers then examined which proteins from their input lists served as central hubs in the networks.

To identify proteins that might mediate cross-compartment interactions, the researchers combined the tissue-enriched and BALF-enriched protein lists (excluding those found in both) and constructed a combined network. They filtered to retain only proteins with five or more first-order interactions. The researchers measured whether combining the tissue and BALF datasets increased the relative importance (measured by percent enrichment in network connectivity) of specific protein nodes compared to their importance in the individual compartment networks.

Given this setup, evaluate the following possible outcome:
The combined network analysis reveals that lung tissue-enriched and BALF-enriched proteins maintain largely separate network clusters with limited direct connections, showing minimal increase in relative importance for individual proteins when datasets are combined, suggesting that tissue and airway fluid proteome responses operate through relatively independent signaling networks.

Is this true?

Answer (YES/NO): NO